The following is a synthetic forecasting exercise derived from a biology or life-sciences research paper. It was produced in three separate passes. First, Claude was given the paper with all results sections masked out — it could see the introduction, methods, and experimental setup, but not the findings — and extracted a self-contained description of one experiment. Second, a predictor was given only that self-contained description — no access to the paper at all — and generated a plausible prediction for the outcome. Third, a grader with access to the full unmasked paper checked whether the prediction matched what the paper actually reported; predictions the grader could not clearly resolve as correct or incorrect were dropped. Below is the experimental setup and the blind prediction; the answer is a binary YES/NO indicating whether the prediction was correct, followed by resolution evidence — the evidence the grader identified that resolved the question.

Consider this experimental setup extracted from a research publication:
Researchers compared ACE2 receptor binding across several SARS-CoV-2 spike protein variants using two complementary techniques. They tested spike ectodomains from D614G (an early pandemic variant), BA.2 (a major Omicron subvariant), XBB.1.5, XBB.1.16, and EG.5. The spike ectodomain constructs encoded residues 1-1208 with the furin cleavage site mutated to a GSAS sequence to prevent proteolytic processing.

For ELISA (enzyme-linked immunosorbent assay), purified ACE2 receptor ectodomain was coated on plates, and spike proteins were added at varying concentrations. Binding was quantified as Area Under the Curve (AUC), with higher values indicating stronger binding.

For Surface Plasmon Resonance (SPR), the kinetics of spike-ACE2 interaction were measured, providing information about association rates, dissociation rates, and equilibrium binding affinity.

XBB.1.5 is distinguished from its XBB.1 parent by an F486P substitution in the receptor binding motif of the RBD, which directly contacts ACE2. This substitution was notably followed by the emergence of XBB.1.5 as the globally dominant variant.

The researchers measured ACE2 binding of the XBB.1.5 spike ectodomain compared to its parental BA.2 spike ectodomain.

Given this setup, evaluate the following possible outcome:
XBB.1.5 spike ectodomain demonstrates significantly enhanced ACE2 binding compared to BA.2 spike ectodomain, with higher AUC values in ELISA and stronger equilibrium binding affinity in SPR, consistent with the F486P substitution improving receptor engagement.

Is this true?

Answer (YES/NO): YES